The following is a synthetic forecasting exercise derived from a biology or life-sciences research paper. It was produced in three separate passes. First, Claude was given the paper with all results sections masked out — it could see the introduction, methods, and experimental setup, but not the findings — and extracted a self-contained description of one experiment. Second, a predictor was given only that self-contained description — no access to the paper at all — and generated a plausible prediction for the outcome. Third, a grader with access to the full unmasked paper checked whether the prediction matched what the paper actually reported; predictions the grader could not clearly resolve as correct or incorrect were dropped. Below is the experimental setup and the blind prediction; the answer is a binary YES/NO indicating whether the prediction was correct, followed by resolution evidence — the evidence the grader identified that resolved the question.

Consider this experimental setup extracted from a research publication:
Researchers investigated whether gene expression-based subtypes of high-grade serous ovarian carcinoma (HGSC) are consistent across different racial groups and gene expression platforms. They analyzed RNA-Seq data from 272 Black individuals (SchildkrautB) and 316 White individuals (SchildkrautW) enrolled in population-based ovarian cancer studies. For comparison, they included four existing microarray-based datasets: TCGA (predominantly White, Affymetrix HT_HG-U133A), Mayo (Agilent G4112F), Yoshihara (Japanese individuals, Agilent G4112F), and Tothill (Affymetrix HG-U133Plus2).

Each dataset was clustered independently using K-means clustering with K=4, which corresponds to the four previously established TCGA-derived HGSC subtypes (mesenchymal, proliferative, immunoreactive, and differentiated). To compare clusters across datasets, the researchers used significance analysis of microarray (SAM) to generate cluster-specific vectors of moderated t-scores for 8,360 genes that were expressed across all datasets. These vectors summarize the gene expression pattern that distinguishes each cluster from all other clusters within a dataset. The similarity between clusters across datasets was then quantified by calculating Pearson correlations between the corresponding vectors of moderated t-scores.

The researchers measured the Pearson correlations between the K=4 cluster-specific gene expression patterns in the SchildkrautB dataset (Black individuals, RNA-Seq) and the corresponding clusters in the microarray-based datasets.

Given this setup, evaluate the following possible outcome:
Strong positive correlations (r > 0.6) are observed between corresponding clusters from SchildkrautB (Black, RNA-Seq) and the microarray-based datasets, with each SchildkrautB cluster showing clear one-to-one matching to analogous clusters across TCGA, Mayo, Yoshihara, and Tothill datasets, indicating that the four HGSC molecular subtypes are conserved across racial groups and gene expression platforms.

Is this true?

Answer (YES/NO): NO